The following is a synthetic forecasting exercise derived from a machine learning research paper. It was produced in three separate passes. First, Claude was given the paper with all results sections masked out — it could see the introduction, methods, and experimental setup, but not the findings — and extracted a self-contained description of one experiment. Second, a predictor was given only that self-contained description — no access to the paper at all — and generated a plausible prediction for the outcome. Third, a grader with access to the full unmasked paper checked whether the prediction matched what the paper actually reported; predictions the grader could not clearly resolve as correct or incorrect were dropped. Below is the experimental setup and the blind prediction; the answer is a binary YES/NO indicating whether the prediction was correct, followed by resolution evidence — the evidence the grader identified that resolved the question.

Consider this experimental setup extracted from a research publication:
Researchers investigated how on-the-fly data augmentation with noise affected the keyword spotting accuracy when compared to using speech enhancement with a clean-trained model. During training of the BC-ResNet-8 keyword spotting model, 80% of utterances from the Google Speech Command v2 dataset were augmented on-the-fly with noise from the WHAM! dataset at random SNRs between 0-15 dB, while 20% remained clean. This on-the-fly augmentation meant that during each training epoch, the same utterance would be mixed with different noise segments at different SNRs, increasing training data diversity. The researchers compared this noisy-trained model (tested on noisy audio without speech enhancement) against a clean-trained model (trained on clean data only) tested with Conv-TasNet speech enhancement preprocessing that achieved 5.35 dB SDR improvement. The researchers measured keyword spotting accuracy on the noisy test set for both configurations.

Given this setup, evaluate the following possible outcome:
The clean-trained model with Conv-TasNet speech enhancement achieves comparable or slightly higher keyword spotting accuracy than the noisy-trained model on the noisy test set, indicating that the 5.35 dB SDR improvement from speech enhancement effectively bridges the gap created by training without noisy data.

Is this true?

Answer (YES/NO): NO